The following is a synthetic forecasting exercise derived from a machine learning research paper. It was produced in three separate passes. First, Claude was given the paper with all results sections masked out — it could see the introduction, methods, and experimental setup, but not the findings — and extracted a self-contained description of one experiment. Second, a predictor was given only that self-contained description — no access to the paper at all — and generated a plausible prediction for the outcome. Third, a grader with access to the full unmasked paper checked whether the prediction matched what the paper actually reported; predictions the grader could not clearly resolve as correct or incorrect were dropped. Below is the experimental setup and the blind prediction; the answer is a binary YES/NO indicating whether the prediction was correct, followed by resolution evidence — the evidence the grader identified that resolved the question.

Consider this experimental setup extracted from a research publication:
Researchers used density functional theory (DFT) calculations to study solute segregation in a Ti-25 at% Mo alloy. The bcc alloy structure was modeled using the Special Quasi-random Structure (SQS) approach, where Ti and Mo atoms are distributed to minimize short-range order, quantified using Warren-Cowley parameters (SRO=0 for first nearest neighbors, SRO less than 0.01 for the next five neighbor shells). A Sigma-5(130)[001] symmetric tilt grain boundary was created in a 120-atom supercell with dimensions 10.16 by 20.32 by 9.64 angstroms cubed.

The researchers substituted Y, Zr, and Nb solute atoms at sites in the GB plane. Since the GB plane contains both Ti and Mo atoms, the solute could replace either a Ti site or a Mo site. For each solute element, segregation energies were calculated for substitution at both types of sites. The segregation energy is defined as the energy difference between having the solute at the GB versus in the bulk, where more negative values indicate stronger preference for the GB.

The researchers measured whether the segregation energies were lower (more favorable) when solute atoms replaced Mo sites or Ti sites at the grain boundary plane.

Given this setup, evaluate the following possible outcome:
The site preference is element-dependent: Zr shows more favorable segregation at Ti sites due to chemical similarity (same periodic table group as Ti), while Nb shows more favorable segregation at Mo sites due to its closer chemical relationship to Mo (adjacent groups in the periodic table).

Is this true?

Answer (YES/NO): NO